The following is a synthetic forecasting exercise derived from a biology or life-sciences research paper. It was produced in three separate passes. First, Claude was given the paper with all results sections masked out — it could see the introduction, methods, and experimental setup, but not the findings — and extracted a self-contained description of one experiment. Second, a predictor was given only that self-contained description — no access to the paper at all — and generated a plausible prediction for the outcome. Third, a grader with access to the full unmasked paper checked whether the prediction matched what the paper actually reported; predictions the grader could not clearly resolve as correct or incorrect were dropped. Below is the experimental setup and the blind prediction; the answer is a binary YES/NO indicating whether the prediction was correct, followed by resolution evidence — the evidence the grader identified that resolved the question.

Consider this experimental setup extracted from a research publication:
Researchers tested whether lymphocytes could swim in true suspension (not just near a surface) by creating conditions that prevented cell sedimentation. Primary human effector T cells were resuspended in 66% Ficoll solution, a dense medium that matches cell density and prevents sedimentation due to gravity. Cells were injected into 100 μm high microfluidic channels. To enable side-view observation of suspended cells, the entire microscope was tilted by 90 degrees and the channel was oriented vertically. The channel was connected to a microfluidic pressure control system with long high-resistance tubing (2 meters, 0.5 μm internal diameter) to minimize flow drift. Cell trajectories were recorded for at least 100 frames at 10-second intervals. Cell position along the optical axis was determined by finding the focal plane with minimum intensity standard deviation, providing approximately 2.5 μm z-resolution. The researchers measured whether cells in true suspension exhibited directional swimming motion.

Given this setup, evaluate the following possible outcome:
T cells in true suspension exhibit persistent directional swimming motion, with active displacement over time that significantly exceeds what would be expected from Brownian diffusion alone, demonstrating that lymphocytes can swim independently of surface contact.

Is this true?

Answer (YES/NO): YES